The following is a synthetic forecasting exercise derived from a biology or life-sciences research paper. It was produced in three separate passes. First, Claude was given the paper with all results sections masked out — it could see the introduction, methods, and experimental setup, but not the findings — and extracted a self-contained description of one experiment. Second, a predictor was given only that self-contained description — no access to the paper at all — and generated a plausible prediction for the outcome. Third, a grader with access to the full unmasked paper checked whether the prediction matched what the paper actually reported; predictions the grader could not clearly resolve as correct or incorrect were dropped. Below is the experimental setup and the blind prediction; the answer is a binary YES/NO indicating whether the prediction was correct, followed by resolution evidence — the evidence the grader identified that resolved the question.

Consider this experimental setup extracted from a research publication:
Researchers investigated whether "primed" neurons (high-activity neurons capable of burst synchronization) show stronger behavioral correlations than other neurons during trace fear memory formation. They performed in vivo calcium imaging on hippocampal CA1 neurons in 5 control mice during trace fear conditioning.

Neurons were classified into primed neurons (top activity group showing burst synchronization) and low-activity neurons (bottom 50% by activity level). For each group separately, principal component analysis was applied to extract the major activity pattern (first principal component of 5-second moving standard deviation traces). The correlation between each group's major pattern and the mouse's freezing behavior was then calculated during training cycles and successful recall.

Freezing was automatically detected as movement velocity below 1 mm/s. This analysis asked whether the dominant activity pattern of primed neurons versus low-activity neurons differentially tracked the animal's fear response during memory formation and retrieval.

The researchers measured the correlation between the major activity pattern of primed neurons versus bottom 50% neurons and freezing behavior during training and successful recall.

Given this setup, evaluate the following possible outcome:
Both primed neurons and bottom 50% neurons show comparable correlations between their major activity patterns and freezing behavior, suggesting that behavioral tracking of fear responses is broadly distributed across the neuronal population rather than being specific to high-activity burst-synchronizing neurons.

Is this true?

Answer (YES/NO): NO